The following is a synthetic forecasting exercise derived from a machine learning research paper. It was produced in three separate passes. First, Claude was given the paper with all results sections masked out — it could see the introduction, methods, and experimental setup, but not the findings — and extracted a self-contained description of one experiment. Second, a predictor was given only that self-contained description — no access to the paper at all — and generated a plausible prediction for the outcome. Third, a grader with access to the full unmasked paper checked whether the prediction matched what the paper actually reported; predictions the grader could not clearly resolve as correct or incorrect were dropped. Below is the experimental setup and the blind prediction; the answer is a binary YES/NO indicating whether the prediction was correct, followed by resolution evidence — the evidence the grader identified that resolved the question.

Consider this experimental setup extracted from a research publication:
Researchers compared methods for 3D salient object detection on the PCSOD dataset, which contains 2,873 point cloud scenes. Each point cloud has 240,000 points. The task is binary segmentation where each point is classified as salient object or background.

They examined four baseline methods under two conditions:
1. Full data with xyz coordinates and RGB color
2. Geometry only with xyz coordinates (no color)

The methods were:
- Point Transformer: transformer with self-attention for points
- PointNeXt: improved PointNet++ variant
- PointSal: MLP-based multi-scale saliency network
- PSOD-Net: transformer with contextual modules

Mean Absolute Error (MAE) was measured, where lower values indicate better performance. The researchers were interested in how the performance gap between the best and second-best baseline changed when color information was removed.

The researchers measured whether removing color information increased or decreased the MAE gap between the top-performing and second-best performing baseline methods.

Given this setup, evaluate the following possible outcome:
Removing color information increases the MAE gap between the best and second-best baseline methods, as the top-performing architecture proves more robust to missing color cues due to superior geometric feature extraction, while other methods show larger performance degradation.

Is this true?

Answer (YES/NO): NO